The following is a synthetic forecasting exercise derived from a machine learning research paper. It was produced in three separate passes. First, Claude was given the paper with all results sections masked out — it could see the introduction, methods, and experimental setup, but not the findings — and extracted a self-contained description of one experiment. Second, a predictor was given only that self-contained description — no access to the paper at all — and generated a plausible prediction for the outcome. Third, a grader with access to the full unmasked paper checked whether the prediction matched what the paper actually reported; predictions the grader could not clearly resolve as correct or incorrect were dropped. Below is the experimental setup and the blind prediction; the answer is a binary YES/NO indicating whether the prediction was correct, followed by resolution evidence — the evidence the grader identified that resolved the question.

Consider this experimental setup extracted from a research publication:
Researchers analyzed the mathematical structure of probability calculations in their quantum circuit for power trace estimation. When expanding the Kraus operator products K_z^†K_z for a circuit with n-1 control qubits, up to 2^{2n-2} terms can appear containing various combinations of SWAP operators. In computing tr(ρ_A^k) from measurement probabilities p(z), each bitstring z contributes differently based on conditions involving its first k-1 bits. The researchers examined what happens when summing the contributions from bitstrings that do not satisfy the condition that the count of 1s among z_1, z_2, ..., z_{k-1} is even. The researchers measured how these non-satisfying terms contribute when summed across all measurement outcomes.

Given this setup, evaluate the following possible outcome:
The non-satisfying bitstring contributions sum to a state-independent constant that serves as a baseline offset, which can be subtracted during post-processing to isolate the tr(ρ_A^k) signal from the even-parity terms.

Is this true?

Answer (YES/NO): NO